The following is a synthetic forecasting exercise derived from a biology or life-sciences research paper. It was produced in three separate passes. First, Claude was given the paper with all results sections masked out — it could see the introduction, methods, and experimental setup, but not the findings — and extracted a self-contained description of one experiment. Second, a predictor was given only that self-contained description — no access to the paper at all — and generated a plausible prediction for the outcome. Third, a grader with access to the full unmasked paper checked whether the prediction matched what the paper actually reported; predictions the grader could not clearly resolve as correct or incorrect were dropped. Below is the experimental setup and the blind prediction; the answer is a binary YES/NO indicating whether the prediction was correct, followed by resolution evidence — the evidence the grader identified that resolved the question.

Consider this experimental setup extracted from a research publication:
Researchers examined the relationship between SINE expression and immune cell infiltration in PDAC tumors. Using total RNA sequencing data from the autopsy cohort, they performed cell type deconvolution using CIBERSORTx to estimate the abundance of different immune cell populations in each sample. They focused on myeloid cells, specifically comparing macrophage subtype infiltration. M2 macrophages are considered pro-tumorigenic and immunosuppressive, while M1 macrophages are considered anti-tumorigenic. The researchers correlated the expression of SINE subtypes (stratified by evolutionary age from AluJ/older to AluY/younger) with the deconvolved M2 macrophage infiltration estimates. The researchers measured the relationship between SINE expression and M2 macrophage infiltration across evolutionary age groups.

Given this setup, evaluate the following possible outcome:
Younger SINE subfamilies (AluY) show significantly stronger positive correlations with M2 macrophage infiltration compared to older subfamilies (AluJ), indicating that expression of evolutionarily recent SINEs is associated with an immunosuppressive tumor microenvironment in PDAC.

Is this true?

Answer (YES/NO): NO